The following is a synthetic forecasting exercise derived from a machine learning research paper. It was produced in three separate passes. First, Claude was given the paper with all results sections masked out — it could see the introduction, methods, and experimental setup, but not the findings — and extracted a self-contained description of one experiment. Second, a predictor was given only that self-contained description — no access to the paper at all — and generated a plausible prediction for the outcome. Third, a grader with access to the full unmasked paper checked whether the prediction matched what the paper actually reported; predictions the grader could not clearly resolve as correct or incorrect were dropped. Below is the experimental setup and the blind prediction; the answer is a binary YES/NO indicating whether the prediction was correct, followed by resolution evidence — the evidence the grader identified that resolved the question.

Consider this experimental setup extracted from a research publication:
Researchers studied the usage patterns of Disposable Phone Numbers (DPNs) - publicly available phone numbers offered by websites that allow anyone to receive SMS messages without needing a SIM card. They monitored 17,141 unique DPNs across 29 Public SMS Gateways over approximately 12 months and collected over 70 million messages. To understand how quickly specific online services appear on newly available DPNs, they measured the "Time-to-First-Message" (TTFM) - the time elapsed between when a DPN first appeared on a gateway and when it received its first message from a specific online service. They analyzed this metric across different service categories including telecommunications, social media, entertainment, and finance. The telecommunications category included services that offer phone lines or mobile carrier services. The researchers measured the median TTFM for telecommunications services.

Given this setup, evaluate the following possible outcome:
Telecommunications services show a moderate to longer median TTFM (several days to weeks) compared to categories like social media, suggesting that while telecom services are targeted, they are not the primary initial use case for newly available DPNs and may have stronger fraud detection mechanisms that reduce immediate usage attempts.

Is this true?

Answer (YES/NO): NO